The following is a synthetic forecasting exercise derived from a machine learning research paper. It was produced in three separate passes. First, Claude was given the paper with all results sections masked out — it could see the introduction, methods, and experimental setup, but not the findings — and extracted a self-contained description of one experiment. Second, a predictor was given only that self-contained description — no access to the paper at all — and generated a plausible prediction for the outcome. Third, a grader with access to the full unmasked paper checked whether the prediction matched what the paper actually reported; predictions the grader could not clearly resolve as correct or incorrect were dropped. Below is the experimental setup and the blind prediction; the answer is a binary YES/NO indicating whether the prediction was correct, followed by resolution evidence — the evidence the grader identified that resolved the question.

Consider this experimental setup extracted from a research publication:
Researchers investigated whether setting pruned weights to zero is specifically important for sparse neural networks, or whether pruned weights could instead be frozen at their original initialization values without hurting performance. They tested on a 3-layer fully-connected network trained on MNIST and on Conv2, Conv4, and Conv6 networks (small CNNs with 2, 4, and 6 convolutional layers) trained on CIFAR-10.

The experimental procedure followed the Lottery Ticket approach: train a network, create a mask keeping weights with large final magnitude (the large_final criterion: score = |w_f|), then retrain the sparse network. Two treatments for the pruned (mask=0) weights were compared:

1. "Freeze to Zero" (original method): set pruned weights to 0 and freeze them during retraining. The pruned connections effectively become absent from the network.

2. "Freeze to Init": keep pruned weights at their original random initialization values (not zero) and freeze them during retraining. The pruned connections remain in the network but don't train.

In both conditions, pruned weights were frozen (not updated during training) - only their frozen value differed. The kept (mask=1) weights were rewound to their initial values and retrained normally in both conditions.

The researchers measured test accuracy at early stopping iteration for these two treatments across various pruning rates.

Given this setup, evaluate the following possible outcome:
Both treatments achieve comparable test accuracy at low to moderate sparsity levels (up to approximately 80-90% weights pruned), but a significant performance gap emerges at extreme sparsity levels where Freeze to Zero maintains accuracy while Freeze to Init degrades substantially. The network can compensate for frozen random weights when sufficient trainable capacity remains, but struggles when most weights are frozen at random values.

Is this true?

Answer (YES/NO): NO